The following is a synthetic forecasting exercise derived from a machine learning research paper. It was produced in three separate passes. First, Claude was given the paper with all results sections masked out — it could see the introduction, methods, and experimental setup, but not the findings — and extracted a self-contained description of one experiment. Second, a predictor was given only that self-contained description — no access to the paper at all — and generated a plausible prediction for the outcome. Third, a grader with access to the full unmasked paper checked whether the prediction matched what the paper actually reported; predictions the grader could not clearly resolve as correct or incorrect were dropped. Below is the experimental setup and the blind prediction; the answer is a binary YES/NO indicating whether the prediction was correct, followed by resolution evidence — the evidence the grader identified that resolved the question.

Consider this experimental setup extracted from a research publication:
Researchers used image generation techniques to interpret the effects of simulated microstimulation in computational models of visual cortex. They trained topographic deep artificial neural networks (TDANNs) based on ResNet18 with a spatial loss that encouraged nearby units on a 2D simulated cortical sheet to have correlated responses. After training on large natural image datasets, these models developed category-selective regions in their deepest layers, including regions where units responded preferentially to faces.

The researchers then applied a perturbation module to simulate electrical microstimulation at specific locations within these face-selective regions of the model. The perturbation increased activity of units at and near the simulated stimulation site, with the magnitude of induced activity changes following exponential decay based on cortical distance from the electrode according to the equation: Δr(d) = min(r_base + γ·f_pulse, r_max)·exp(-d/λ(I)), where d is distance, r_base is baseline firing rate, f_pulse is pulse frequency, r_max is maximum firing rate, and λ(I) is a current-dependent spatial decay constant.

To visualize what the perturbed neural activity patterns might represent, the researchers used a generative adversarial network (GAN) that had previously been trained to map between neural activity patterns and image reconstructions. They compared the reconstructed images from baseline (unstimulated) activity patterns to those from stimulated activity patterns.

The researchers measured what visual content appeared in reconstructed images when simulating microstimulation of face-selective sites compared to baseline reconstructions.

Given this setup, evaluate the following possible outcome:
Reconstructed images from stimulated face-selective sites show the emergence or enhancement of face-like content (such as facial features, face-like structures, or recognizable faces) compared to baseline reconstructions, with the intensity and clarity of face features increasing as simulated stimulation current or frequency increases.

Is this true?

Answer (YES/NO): YES